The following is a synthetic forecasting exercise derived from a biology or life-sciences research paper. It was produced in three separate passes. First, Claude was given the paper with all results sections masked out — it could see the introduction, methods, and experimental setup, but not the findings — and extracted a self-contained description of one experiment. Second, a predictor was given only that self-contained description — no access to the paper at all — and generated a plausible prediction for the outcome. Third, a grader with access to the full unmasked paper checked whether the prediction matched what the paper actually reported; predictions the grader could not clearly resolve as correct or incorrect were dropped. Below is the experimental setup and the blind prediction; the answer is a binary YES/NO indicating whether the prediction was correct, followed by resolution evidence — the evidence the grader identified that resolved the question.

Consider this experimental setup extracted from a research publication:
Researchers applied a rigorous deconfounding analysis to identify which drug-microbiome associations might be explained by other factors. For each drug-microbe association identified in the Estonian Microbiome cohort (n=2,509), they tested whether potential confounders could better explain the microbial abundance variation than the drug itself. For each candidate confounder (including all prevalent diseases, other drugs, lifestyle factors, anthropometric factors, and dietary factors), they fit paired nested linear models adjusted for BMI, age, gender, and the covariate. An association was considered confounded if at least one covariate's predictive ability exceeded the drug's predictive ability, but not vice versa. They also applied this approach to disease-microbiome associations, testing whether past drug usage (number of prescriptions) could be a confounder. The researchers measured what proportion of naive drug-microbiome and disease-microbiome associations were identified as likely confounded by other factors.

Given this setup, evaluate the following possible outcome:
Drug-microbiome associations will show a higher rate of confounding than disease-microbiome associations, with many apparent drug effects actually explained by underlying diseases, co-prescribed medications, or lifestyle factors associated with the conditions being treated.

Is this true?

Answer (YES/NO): NO